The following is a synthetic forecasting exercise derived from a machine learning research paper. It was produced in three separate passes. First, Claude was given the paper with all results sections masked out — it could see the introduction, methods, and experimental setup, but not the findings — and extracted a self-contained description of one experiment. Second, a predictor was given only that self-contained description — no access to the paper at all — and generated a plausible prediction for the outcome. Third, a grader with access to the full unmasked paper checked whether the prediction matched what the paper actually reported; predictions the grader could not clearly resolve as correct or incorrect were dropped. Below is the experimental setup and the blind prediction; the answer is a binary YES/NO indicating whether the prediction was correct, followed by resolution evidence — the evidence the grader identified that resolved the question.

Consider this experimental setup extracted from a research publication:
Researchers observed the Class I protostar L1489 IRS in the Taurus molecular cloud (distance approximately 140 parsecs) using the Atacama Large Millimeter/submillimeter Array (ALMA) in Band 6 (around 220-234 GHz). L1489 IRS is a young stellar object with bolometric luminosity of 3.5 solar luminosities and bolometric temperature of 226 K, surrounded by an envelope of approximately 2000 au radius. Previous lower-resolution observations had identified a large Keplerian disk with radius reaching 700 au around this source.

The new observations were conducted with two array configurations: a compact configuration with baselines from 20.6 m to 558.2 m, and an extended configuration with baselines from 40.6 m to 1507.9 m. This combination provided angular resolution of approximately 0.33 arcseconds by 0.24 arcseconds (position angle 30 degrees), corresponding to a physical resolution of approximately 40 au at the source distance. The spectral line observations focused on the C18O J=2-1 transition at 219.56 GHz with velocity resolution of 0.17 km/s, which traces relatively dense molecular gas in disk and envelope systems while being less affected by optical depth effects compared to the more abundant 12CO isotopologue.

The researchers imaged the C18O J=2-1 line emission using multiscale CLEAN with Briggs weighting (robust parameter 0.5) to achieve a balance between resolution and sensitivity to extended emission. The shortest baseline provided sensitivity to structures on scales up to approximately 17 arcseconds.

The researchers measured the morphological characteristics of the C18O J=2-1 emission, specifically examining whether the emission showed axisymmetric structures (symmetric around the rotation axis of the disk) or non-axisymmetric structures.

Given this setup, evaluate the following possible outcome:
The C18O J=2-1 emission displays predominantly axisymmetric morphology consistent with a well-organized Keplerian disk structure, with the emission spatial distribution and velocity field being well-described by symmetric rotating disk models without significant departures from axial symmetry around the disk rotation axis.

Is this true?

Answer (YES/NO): NO